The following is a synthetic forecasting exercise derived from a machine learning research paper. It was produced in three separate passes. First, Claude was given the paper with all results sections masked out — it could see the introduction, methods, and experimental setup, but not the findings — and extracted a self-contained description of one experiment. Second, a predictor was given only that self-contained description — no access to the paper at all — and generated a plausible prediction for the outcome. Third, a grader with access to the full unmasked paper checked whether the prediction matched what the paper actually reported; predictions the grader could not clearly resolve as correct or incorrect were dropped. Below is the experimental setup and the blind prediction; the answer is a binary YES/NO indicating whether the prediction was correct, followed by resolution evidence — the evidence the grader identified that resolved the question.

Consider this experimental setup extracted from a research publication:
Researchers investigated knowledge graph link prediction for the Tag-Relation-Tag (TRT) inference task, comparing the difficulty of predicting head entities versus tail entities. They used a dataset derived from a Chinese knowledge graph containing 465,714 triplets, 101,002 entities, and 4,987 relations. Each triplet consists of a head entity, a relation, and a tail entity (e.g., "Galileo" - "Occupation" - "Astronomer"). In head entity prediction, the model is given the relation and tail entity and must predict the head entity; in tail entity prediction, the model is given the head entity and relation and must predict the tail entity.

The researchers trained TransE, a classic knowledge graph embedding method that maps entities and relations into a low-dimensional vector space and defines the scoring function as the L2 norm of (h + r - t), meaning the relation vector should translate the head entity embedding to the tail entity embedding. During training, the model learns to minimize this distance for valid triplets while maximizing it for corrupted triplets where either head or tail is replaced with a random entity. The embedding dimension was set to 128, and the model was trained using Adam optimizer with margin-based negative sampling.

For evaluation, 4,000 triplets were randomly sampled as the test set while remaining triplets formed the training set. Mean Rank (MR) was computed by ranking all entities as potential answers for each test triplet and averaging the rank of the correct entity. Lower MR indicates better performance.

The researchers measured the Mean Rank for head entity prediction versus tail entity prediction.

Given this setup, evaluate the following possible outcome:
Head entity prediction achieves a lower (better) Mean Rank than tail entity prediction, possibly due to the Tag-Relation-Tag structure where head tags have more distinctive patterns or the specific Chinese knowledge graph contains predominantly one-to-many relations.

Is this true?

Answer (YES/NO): NO